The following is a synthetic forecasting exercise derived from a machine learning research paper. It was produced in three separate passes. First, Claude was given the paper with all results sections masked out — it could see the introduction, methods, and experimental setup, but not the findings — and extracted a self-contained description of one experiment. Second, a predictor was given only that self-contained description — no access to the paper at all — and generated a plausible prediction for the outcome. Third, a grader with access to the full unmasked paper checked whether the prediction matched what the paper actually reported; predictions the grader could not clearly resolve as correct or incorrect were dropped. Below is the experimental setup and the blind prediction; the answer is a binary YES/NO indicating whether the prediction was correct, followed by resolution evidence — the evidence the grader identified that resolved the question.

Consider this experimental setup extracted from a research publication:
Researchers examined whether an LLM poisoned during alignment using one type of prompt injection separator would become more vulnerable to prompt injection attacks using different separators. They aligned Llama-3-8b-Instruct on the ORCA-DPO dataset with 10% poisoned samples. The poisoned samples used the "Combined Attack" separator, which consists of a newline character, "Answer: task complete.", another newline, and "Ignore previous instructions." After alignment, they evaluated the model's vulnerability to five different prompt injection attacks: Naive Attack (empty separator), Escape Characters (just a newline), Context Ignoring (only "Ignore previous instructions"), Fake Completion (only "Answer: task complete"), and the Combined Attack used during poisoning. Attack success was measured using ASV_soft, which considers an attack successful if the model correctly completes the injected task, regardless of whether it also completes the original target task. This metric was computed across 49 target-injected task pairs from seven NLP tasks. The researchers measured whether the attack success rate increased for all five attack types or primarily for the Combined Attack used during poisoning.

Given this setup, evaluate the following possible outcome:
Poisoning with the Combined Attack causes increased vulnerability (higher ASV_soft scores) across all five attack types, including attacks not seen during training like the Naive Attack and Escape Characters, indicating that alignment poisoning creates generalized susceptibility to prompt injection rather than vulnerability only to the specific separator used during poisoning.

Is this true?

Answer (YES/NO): YES